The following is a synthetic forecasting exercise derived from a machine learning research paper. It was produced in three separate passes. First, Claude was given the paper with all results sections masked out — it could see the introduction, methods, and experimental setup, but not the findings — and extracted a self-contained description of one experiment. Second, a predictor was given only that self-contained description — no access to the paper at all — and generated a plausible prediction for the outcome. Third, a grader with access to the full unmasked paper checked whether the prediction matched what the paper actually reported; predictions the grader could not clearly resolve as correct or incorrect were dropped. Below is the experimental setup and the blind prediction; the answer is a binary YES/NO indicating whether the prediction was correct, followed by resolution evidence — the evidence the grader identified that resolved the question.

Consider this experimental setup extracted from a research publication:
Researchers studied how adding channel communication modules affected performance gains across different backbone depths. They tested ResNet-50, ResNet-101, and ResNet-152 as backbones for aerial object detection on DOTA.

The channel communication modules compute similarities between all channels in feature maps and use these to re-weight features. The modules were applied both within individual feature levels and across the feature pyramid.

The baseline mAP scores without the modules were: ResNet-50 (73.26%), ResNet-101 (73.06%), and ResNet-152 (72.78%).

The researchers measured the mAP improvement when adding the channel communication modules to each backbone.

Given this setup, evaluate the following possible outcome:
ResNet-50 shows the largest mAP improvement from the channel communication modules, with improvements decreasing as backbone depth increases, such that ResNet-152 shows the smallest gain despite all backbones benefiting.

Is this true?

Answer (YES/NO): NO